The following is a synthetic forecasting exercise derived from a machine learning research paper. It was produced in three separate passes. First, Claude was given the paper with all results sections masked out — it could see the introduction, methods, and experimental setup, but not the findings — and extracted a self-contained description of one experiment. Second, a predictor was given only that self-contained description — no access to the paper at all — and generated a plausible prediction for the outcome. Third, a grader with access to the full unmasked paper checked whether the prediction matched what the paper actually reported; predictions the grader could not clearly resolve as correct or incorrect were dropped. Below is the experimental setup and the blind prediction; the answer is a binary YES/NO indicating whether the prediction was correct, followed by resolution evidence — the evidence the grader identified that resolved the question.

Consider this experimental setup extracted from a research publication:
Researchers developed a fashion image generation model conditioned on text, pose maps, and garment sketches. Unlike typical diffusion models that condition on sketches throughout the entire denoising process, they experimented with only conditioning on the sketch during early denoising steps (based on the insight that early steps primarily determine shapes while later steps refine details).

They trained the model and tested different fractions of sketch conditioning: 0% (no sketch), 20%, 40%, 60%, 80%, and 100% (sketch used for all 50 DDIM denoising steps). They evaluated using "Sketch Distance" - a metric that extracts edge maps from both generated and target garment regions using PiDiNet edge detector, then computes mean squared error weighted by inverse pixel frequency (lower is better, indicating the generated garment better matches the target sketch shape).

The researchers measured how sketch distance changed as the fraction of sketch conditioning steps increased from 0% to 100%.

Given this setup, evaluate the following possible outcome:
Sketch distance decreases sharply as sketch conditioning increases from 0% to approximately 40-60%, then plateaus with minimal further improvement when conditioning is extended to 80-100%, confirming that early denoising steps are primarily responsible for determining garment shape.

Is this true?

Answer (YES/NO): NO